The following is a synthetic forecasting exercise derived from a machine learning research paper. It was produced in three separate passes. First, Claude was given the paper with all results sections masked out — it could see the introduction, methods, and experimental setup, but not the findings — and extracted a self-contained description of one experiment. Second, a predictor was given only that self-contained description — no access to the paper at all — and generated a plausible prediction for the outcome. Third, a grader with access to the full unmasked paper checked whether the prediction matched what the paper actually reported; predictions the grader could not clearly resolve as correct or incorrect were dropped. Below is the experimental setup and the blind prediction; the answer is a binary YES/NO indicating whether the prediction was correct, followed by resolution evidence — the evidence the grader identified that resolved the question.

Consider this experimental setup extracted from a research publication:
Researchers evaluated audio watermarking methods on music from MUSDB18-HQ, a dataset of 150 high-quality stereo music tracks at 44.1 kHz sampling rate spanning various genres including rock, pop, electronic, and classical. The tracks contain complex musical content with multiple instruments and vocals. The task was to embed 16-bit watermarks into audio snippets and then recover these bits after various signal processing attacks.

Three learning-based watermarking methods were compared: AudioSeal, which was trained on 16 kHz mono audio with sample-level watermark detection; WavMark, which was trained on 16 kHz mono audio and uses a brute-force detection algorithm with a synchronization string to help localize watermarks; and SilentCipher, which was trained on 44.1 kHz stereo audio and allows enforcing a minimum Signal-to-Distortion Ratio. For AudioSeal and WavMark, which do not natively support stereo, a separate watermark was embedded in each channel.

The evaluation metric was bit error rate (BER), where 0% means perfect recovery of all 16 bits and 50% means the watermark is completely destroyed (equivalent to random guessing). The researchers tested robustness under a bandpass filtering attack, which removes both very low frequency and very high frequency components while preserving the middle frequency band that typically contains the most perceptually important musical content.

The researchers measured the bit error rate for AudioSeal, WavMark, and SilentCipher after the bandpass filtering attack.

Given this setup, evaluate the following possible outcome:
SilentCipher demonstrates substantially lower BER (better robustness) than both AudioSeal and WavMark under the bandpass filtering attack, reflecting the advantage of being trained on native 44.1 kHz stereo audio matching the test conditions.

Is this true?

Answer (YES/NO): NO